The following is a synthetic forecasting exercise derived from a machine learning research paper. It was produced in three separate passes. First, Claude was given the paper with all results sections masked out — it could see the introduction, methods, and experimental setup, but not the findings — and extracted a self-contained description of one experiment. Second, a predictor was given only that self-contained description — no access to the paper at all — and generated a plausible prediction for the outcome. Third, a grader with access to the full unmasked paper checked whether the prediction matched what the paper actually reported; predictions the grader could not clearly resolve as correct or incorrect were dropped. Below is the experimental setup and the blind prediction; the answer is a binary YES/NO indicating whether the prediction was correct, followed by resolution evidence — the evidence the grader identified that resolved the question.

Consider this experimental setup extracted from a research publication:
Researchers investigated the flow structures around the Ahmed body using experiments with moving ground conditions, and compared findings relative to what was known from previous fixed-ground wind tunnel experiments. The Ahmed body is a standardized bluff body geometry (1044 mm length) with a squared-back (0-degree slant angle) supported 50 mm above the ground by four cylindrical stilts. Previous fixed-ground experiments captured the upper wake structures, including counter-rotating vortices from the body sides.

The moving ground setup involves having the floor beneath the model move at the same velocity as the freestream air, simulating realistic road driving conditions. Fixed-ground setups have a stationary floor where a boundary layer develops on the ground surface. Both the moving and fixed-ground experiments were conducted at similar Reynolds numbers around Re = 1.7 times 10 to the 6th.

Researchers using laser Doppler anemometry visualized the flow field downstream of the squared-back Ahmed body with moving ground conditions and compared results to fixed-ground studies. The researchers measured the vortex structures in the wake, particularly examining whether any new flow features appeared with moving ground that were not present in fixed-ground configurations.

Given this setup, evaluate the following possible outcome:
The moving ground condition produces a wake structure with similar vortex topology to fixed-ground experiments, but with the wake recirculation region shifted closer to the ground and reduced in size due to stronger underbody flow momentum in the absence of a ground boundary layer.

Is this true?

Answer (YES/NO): NO